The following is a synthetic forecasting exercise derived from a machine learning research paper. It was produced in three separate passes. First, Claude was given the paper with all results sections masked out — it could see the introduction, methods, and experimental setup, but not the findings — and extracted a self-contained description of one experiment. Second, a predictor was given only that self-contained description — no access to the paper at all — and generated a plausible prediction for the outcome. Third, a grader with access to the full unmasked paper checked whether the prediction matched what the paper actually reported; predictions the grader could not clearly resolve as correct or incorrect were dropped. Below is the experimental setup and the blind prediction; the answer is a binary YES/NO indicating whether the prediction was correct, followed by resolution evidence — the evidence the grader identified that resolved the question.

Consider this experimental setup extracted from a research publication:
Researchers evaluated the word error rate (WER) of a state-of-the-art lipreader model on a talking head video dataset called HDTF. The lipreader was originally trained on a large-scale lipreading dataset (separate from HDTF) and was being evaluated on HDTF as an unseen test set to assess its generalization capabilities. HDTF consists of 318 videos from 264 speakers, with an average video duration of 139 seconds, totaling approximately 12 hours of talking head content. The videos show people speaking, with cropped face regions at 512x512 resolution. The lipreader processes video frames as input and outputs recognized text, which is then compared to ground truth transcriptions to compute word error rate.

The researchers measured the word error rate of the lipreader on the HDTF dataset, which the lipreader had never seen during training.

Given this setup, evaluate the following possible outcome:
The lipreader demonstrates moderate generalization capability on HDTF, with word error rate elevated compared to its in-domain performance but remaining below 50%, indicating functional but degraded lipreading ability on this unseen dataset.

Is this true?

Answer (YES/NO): NO